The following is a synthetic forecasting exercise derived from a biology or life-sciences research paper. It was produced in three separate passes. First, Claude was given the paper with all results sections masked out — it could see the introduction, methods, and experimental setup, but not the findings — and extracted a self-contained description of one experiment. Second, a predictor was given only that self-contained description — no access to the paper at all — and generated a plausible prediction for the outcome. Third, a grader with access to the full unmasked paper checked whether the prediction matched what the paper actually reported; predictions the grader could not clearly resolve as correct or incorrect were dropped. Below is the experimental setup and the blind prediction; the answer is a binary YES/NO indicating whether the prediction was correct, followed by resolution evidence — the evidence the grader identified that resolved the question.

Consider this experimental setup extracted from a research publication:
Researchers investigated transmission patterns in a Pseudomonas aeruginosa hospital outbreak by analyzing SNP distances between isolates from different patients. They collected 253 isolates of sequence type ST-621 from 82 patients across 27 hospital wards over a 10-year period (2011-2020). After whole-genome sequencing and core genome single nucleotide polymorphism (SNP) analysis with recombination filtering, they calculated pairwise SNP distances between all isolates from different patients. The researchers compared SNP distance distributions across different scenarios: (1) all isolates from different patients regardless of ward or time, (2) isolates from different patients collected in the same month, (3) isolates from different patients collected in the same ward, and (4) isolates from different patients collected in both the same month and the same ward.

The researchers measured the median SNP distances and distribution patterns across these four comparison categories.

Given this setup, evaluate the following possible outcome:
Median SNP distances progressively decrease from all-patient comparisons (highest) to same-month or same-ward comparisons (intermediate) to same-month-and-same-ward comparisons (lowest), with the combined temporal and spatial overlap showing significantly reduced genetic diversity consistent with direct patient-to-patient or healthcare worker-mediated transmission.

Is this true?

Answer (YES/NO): NO